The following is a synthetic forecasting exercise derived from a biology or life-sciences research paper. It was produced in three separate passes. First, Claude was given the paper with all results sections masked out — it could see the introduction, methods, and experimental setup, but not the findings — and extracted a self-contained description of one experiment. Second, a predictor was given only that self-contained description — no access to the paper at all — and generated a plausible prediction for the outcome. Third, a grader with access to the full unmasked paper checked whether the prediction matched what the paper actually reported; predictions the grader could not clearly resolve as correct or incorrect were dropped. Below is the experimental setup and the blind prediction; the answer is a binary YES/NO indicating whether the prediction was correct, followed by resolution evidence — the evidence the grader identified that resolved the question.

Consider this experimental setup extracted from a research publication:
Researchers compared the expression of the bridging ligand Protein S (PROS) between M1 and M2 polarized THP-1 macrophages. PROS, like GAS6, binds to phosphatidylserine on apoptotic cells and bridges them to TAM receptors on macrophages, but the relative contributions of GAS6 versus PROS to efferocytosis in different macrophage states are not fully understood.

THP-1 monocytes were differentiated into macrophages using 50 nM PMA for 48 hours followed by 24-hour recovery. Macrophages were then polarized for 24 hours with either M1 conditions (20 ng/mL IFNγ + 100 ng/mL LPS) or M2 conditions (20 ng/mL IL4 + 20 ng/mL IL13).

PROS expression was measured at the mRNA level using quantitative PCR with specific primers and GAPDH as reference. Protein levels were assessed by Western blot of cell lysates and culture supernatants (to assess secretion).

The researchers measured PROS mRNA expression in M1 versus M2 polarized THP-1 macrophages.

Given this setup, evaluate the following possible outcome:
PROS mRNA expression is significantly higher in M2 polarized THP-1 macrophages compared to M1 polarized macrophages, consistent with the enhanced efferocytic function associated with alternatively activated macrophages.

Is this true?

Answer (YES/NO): YES